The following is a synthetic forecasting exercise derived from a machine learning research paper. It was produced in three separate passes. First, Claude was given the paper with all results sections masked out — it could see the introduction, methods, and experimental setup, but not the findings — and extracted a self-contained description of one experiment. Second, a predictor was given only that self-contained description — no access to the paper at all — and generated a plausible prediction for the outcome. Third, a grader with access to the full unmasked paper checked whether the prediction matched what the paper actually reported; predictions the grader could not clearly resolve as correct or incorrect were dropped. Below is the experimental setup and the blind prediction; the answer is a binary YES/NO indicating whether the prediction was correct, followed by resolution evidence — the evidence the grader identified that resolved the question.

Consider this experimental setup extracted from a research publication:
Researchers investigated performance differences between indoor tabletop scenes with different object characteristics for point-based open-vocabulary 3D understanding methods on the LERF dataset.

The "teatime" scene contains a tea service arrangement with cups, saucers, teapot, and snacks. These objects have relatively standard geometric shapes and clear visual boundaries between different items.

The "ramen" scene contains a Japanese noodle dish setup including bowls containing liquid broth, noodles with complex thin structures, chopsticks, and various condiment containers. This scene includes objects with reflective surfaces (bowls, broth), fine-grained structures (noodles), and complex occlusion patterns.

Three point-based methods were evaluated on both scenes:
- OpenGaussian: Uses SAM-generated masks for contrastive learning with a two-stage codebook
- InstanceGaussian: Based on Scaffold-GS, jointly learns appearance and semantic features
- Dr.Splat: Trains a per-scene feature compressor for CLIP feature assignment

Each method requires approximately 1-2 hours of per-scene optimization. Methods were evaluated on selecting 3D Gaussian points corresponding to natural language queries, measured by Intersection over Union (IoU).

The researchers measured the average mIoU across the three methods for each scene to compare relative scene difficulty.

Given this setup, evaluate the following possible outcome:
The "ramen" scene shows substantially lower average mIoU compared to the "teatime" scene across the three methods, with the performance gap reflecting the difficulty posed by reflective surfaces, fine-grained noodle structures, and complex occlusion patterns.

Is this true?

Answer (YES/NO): YES